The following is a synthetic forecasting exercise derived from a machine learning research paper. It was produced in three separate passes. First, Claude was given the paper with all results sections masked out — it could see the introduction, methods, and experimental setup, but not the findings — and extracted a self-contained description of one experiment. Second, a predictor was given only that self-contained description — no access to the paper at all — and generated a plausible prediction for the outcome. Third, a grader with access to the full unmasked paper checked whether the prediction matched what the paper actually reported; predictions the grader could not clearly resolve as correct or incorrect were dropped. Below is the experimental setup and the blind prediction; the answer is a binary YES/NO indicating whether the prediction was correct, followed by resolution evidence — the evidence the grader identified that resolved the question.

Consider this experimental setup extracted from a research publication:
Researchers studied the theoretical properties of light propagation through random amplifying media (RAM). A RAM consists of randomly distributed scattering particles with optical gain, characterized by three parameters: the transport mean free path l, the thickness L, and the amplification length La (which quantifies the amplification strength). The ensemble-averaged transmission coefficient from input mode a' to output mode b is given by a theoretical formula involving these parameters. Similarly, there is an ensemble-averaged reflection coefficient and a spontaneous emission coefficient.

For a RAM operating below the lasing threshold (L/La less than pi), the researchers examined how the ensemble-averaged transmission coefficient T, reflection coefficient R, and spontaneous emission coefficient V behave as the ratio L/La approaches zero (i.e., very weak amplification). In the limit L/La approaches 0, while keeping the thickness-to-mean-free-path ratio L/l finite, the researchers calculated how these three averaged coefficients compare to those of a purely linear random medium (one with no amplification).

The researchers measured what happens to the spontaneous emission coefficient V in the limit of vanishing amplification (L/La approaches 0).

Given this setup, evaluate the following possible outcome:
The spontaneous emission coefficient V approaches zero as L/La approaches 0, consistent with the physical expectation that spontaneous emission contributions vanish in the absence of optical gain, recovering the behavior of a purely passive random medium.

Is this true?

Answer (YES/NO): YES